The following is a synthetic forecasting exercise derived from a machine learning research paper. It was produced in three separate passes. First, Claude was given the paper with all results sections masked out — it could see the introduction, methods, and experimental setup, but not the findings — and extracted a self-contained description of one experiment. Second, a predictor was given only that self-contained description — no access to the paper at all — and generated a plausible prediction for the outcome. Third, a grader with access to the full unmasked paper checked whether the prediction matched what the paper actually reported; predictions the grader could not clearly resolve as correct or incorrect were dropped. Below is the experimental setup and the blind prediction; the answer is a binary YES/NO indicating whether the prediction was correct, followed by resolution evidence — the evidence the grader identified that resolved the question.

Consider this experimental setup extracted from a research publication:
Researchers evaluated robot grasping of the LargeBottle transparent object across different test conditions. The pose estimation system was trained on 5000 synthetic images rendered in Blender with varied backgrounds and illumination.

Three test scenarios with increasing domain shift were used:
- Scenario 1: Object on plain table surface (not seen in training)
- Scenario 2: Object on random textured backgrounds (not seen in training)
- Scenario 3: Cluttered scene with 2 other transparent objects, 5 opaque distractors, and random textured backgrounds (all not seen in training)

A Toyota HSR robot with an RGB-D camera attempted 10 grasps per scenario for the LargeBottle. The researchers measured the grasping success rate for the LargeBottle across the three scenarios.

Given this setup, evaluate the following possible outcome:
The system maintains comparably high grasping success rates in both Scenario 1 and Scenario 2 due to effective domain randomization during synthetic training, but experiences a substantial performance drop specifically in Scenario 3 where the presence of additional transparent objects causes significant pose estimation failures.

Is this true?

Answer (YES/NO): YES